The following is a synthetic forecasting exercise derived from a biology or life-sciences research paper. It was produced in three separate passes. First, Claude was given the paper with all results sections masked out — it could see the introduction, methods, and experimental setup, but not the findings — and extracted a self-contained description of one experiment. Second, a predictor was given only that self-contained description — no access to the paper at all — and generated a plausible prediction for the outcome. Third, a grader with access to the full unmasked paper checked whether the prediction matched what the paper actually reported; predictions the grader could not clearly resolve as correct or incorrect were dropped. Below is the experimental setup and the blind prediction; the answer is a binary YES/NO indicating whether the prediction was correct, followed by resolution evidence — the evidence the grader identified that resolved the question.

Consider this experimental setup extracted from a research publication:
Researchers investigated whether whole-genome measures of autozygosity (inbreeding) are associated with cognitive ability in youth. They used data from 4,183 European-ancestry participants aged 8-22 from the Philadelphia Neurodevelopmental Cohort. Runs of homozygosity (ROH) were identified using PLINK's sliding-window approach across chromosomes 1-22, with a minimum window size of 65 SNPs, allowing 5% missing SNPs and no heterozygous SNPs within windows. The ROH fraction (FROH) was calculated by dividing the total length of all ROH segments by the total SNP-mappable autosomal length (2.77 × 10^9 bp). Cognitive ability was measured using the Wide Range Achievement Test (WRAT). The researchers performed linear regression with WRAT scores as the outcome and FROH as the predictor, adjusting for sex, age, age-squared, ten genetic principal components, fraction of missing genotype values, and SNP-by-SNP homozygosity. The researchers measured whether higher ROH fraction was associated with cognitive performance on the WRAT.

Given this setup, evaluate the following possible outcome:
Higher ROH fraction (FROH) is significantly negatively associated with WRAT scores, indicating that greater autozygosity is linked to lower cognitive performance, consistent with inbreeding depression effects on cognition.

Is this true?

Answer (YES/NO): NO